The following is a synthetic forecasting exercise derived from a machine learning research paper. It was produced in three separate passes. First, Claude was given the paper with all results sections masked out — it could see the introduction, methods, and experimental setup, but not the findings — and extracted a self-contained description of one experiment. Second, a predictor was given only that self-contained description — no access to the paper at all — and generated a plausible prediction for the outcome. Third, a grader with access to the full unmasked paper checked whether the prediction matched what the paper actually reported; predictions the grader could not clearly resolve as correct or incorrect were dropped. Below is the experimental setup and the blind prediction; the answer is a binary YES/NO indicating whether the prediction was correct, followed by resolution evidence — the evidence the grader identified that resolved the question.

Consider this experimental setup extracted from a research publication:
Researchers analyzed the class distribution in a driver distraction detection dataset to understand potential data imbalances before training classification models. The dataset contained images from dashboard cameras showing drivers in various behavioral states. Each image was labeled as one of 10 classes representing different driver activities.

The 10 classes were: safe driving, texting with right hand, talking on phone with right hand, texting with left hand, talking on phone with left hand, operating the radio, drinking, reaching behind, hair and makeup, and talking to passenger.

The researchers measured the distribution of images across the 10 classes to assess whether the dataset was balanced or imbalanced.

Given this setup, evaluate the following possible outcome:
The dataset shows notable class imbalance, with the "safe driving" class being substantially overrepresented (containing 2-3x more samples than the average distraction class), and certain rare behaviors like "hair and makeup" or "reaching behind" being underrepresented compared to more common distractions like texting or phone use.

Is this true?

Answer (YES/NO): NO